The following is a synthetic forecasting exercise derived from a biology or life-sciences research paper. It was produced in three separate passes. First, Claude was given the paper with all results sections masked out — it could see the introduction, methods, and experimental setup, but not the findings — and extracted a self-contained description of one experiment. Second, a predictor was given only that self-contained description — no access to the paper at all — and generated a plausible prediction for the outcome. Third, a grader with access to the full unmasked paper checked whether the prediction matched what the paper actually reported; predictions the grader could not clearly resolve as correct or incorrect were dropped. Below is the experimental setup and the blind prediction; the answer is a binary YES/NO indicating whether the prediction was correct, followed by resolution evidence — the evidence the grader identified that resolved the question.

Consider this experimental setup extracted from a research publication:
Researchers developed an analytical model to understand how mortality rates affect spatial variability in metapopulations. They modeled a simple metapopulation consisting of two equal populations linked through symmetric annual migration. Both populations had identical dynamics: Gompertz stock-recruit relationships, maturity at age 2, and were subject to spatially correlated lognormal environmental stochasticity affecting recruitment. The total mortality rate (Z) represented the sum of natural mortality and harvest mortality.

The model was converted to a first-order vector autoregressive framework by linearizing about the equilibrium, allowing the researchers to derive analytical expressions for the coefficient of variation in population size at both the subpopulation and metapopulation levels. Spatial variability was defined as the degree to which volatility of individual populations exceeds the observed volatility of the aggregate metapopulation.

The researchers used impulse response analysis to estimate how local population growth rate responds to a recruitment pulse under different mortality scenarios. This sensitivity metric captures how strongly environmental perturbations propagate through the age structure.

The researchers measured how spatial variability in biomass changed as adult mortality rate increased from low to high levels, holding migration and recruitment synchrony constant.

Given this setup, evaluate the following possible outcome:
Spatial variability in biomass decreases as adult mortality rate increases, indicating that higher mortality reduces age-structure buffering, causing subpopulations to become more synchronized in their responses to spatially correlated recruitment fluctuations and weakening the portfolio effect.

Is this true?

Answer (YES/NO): NO